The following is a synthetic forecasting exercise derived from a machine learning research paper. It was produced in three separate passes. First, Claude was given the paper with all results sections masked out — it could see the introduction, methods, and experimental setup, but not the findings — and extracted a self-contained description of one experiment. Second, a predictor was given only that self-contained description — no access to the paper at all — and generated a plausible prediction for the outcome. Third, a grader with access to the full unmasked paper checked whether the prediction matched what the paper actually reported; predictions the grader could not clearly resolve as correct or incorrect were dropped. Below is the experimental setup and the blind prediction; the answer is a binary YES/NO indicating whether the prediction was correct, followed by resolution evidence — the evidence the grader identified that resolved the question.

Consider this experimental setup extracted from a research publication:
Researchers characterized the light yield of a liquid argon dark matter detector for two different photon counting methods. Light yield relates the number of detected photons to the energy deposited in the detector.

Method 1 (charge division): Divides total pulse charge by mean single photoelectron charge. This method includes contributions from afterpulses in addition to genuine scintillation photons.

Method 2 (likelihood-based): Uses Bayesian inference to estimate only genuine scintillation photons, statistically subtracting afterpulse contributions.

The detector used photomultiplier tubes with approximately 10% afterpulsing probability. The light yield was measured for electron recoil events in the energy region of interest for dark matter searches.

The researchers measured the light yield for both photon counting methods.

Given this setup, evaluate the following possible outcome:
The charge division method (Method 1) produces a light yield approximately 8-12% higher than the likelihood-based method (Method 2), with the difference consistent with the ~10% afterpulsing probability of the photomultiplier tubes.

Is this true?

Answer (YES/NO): NO